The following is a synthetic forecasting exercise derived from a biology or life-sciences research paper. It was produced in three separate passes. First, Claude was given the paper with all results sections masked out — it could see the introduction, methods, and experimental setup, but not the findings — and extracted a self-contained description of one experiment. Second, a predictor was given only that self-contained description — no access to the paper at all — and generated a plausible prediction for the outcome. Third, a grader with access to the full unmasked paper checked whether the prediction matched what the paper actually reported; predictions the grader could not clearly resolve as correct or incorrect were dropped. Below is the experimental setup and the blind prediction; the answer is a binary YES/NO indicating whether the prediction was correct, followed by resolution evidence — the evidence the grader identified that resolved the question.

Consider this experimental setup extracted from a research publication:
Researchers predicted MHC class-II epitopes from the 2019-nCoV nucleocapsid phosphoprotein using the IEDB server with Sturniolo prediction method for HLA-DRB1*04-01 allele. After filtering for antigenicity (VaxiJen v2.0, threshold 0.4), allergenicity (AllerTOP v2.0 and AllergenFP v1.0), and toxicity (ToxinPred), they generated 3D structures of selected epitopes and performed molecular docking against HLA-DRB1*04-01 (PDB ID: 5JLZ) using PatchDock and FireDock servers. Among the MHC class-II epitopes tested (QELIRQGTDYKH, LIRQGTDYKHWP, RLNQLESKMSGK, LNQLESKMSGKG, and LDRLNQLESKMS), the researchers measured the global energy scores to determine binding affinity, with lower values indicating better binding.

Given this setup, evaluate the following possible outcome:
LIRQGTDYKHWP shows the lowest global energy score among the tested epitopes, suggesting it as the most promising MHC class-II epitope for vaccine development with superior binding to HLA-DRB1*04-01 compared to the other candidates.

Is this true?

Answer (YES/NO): YES